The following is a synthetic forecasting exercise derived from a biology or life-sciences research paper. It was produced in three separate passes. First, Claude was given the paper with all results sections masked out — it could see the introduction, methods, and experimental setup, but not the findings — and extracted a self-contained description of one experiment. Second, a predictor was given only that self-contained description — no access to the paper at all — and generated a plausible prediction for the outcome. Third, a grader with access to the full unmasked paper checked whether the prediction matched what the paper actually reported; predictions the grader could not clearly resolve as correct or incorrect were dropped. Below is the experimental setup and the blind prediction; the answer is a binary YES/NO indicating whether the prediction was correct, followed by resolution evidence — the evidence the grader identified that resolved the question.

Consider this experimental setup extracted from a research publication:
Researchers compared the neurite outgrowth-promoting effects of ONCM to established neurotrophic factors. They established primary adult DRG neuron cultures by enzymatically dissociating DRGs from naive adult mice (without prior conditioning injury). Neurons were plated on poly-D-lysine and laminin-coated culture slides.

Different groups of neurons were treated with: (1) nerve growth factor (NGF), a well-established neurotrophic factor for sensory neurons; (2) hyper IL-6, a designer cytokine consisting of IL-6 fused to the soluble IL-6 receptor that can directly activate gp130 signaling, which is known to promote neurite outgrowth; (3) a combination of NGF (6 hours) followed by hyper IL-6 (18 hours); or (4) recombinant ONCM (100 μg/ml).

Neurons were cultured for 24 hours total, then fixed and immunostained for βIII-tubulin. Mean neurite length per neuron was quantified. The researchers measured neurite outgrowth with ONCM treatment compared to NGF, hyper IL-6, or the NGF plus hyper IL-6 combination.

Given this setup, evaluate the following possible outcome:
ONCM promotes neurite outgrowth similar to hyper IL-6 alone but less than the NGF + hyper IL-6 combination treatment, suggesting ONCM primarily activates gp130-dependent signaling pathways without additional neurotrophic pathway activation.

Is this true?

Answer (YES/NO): NO